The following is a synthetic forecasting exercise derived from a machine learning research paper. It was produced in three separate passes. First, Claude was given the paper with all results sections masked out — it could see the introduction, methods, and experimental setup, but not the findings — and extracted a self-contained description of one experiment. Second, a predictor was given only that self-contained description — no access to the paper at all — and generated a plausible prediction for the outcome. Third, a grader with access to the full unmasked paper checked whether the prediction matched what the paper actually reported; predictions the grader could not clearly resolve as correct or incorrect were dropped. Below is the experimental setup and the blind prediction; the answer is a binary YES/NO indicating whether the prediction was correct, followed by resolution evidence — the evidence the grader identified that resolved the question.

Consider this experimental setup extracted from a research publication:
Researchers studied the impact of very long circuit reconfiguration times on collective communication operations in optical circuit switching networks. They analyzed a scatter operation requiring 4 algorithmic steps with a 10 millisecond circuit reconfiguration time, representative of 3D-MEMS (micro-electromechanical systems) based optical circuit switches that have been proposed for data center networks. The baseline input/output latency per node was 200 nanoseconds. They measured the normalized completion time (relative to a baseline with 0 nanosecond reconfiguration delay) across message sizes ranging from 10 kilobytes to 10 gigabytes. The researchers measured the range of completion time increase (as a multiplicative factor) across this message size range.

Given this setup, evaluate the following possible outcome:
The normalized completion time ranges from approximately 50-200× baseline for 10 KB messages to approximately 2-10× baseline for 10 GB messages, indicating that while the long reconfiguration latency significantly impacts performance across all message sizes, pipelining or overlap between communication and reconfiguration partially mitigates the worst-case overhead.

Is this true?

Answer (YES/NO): NO